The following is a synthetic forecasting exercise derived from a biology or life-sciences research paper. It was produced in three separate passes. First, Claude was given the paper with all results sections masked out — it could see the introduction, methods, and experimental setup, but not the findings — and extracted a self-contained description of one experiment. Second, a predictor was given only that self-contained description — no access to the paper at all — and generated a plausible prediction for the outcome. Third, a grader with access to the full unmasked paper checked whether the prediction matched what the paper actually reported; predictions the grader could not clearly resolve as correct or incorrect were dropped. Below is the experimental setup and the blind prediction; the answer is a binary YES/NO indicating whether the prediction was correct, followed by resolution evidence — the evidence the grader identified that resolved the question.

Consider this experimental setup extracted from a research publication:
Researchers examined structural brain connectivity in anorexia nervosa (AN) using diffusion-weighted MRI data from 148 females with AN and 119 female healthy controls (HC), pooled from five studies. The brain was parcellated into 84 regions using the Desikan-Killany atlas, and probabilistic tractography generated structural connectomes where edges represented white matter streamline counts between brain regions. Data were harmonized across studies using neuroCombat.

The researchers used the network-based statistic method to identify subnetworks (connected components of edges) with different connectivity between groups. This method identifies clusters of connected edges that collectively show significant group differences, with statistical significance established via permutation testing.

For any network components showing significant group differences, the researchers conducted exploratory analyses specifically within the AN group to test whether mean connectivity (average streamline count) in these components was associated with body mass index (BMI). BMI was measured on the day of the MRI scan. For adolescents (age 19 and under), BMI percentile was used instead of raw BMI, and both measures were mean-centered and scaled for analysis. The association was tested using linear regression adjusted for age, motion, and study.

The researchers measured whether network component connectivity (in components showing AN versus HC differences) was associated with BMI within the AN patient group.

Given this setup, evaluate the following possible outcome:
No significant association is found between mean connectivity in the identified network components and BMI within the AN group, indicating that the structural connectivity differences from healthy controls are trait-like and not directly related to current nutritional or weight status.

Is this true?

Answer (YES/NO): NO